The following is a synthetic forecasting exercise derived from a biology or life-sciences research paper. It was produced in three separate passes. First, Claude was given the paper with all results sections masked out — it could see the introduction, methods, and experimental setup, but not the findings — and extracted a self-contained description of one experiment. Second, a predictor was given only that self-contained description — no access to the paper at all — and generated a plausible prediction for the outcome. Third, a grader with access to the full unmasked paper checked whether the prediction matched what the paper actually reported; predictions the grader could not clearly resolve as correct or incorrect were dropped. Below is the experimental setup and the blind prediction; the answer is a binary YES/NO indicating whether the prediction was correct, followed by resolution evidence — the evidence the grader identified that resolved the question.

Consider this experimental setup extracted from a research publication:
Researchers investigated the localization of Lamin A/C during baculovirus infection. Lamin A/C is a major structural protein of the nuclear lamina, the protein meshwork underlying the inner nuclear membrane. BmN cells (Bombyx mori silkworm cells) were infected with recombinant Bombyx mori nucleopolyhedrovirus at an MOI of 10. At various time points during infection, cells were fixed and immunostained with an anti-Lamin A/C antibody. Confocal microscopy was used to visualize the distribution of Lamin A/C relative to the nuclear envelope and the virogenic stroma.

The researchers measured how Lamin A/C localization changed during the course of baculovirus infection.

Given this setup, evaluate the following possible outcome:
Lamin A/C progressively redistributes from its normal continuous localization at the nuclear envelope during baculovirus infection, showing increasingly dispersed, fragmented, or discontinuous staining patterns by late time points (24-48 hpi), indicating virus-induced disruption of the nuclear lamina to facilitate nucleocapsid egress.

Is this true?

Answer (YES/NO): NO